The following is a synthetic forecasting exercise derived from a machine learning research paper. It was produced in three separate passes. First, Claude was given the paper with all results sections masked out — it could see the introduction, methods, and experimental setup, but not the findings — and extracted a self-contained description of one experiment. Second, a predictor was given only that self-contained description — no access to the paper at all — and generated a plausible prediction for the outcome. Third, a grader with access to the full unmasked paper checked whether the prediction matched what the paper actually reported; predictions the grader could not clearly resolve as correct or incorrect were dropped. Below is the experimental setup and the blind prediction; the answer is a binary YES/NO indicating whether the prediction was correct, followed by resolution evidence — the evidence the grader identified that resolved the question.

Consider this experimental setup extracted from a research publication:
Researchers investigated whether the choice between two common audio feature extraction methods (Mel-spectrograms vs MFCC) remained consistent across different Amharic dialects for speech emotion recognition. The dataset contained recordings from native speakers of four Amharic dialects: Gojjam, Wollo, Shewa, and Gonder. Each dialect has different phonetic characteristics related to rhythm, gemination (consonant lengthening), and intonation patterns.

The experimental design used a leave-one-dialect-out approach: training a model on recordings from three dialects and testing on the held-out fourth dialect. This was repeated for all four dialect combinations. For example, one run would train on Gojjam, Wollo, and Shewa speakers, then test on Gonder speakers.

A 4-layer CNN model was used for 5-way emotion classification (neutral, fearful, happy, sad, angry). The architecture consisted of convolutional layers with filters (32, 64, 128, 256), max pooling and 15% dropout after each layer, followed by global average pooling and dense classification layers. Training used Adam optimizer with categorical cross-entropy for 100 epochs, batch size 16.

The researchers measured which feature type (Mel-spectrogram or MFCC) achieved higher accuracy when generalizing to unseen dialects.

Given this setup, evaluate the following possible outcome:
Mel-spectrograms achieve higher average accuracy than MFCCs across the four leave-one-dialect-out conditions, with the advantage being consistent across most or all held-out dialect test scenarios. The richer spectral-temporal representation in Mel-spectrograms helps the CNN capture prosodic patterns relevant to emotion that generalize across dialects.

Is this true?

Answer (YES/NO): NO